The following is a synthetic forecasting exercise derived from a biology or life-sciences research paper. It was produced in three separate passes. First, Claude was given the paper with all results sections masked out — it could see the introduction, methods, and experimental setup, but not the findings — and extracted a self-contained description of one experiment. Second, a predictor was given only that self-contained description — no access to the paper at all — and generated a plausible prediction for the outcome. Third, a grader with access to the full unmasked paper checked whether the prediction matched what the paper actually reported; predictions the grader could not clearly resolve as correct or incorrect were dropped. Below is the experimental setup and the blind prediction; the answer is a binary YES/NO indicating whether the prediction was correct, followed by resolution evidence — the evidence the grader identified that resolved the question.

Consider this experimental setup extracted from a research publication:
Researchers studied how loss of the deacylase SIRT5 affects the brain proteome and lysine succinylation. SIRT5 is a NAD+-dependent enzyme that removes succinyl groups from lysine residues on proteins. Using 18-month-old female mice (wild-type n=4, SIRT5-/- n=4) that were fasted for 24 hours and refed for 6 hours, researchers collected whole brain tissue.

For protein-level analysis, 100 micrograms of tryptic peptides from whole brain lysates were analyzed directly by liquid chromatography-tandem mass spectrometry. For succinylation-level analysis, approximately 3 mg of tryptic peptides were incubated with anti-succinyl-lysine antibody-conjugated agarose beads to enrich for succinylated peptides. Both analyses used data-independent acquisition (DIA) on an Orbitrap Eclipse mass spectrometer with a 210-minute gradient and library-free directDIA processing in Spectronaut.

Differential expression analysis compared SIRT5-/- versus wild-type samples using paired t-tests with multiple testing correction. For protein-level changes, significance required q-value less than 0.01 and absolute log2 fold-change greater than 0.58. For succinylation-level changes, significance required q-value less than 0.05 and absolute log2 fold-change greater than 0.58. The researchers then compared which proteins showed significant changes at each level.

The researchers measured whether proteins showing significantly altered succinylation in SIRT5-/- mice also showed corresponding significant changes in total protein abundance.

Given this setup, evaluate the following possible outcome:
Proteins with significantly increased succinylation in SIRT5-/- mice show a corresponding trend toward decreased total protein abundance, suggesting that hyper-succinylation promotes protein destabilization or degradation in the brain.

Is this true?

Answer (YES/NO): NO